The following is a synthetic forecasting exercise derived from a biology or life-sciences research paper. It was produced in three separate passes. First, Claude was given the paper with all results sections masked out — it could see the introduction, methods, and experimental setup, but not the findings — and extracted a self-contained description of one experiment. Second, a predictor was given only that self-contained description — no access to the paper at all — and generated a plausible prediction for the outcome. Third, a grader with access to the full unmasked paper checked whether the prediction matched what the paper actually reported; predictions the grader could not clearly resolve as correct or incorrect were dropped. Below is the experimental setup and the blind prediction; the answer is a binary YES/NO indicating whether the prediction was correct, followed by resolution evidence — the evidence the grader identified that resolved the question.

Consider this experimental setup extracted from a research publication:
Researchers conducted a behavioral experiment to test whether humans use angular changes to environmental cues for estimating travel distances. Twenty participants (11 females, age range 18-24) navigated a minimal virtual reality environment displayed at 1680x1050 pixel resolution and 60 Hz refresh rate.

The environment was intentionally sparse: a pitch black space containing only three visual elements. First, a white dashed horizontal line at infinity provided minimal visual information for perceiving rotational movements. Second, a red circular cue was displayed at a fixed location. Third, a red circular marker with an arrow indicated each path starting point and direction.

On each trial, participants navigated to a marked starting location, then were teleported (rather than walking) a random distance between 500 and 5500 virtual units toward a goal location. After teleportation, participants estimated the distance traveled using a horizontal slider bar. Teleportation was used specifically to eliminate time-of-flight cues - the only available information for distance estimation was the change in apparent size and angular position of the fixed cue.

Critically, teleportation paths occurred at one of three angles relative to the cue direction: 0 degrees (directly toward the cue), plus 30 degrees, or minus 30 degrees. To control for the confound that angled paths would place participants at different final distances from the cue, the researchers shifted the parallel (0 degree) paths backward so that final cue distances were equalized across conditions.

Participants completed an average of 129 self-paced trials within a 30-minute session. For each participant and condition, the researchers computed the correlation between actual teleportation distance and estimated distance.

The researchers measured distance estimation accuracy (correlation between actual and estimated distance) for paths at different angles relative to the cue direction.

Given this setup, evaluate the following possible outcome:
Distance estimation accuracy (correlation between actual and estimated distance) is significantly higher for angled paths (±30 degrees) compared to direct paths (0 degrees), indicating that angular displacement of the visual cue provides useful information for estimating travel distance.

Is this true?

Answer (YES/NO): YES